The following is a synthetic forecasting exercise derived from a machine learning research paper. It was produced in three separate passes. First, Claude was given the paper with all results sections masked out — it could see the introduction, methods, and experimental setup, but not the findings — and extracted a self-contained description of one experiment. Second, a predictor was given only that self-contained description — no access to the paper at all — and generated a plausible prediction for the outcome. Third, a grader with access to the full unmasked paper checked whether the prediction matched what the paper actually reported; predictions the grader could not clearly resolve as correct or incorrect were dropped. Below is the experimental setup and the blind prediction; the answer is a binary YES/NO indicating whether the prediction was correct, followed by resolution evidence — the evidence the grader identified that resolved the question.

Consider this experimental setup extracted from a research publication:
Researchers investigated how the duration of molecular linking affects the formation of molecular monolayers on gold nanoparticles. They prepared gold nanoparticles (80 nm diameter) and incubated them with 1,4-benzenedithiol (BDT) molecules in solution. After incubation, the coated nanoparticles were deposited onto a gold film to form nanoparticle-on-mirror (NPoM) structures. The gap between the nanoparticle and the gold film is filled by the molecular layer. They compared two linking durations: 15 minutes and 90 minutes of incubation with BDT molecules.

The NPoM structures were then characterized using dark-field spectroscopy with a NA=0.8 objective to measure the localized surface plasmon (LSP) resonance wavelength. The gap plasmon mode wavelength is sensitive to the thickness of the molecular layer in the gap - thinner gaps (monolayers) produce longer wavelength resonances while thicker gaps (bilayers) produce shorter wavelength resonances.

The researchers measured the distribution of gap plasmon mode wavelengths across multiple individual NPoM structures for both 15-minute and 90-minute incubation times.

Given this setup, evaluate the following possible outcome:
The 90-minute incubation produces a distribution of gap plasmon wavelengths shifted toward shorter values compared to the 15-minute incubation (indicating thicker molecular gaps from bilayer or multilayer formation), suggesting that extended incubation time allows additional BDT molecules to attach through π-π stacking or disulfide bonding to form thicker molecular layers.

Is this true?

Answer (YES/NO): YES